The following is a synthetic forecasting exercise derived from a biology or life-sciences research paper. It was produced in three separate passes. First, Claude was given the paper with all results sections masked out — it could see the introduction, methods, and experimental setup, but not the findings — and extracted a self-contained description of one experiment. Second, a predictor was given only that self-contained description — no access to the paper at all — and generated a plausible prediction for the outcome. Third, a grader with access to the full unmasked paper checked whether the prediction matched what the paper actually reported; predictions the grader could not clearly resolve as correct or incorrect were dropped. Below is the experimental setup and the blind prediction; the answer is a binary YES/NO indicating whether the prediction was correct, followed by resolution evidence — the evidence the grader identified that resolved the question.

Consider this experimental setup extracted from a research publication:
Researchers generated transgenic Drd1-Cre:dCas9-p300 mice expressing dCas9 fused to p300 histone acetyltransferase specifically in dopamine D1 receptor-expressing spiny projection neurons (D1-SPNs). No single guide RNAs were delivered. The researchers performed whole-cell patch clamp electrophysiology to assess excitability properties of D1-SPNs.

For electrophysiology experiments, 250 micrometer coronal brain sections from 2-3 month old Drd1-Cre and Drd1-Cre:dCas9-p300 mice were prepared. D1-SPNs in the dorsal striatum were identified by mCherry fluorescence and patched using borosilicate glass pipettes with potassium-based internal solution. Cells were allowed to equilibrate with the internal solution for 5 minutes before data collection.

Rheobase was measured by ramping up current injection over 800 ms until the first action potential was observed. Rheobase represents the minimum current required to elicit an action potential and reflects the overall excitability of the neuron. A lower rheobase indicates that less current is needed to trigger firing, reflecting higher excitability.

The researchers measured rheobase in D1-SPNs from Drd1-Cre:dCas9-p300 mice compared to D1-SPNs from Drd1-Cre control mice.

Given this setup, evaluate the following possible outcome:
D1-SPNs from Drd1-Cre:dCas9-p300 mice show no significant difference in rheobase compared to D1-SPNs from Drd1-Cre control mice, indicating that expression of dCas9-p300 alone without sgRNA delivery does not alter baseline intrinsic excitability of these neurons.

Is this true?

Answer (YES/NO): YES